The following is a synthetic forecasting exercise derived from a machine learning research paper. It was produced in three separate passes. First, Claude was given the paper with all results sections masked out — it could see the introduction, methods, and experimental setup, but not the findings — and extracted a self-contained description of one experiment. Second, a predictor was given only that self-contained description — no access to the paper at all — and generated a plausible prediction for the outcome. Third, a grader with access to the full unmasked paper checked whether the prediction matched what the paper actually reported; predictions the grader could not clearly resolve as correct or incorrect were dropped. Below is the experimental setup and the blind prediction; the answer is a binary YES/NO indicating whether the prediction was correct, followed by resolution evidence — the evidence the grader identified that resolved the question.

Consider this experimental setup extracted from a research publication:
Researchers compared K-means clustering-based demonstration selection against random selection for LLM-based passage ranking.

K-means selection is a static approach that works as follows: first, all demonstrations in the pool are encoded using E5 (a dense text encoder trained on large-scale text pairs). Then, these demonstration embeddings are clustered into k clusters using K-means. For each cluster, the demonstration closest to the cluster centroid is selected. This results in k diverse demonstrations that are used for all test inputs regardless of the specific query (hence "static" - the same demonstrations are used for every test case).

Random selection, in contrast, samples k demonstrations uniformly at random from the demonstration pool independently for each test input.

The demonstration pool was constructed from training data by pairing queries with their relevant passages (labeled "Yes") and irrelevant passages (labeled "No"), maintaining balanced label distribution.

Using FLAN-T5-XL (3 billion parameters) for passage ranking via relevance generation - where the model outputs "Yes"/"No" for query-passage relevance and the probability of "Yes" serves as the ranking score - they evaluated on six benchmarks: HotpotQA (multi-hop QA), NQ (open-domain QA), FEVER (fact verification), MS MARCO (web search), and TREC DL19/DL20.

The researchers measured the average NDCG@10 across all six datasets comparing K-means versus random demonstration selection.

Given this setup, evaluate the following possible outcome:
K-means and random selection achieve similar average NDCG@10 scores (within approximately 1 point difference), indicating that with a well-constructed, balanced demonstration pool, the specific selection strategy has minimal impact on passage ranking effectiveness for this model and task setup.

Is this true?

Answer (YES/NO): YES